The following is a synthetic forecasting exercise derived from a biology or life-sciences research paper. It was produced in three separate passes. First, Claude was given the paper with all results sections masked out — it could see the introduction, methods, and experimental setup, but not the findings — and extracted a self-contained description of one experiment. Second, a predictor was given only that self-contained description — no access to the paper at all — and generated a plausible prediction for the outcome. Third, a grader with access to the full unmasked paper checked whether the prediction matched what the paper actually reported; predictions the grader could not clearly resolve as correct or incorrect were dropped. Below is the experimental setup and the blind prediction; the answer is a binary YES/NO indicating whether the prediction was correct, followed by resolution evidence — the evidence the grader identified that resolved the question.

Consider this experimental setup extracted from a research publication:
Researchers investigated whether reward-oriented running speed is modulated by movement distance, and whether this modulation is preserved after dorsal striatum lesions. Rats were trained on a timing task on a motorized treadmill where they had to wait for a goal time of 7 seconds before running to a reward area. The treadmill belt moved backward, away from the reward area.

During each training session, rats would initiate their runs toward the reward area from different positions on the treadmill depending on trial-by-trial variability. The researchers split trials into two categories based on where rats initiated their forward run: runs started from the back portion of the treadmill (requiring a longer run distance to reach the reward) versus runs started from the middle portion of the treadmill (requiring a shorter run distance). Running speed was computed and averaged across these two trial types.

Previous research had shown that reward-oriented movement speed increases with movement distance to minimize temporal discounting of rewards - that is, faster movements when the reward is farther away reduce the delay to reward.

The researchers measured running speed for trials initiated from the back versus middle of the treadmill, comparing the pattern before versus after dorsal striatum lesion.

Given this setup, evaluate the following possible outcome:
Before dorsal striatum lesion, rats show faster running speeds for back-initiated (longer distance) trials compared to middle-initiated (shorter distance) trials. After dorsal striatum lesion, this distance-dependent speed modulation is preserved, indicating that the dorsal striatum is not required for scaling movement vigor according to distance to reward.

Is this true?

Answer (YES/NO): YES